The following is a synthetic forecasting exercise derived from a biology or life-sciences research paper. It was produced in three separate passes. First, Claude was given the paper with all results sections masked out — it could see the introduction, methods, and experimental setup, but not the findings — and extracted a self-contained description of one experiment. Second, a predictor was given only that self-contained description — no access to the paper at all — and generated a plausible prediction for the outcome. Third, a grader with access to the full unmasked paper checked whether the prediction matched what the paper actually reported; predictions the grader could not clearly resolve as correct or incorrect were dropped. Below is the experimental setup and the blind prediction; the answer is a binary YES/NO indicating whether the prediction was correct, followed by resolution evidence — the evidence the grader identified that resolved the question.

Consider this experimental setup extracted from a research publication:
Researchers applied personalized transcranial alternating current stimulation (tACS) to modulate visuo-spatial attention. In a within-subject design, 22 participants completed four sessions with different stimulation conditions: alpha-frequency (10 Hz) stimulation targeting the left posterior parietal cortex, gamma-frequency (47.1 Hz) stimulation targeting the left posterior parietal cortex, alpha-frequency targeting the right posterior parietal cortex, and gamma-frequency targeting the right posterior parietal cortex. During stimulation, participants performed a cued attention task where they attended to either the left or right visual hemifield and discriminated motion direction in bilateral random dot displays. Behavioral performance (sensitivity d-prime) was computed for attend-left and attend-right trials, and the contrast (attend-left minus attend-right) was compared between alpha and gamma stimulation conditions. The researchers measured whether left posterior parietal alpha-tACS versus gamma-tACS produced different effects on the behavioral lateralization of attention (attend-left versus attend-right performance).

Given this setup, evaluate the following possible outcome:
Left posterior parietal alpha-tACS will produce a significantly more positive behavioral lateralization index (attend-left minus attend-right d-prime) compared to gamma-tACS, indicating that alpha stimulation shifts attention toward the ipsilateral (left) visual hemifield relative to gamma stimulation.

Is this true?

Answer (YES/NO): YES